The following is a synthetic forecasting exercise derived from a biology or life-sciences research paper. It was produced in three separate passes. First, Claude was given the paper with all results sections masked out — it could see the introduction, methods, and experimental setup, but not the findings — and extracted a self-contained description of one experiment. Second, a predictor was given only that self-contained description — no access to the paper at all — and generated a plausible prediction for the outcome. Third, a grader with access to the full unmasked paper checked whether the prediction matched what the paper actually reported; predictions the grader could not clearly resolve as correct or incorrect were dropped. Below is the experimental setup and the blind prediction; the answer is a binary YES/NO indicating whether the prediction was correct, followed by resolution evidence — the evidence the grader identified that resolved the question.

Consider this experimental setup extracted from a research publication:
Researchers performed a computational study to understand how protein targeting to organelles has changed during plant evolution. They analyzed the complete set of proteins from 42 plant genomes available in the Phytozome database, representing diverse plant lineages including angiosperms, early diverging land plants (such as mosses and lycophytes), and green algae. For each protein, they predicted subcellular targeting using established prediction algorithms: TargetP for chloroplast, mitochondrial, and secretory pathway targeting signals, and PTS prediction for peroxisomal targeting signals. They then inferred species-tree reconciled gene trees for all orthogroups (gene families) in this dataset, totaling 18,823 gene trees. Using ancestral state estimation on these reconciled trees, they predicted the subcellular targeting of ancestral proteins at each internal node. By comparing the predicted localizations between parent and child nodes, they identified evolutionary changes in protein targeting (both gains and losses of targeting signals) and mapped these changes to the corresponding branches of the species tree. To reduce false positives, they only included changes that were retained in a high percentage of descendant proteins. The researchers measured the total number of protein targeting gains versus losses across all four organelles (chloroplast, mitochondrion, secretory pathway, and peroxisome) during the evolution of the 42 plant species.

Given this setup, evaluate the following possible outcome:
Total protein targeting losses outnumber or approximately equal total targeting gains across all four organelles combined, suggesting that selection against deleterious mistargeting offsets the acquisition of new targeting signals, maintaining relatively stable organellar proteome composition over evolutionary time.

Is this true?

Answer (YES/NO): YES